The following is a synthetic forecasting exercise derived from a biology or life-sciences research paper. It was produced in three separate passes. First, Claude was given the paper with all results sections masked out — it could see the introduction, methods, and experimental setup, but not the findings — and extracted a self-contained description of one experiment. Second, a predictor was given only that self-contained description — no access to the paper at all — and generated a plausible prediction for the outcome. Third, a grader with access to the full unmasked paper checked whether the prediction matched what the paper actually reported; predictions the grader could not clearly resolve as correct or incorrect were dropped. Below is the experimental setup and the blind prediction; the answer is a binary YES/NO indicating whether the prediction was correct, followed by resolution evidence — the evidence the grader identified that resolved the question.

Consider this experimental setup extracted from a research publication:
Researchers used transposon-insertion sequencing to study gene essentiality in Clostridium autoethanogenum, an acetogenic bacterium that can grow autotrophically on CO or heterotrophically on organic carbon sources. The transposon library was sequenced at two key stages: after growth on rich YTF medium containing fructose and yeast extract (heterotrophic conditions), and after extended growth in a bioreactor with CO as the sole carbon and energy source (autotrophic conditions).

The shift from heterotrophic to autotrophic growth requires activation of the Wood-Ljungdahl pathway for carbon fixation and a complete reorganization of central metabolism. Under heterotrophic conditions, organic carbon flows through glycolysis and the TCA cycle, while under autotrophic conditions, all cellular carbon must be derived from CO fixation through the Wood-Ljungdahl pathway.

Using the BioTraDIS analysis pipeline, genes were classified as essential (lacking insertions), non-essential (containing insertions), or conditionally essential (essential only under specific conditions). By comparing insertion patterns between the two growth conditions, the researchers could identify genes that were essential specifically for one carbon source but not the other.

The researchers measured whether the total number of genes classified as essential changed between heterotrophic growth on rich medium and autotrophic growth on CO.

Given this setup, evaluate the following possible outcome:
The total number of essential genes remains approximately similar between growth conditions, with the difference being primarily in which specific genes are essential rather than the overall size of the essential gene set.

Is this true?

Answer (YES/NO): NO